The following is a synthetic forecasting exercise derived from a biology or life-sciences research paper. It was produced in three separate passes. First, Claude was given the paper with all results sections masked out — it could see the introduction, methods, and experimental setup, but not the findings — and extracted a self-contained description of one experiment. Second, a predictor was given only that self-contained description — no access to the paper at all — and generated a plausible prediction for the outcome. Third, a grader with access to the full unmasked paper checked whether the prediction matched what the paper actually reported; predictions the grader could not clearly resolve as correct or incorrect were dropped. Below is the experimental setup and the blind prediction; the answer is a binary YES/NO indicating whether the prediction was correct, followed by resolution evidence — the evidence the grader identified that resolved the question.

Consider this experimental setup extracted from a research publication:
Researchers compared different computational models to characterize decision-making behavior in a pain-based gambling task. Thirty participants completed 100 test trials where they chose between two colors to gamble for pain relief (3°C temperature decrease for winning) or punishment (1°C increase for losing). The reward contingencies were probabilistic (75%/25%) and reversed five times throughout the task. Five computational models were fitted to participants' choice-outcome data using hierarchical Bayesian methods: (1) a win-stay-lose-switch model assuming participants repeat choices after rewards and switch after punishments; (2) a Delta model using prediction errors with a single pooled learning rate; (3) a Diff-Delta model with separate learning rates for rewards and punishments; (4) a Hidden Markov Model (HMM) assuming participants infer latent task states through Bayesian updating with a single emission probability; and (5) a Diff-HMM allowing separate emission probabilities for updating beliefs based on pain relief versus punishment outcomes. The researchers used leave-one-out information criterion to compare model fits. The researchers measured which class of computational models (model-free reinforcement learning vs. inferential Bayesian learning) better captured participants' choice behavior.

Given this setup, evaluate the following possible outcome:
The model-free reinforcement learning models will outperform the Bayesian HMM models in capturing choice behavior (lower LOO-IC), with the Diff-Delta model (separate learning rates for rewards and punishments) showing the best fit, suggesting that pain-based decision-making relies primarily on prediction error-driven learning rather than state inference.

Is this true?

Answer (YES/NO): NO